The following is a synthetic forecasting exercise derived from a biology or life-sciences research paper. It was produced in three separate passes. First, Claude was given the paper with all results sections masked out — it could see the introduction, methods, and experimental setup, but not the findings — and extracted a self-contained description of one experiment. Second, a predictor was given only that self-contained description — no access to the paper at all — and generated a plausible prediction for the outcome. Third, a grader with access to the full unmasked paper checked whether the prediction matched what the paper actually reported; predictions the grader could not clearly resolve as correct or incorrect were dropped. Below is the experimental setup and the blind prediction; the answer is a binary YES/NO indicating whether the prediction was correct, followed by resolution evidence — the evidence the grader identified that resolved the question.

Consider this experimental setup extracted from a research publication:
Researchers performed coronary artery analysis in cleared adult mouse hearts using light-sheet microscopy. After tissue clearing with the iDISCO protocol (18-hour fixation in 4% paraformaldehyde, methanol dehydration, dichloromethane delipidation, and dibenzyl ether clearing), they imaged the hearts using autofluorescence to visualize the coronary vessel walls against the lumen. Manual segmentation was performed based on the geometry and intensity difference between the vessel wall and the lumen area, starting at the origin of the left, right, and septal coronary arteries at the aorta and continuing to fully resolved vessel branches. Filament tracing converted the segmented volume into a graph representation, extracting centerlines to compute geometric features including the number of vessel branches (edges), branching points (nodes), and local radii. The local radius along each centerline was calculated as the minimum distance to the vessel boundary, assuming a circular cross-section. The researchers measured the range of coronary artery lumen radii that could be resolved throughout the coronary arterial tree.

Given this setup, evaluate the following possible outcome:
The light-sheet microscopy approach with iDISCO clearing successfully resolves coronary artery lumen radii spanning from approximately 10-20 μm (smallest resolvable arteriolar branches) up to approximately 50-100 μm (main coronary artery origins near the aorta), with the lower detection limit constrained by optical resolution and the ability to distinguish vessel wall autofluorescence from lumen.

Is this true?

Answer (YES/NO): NO